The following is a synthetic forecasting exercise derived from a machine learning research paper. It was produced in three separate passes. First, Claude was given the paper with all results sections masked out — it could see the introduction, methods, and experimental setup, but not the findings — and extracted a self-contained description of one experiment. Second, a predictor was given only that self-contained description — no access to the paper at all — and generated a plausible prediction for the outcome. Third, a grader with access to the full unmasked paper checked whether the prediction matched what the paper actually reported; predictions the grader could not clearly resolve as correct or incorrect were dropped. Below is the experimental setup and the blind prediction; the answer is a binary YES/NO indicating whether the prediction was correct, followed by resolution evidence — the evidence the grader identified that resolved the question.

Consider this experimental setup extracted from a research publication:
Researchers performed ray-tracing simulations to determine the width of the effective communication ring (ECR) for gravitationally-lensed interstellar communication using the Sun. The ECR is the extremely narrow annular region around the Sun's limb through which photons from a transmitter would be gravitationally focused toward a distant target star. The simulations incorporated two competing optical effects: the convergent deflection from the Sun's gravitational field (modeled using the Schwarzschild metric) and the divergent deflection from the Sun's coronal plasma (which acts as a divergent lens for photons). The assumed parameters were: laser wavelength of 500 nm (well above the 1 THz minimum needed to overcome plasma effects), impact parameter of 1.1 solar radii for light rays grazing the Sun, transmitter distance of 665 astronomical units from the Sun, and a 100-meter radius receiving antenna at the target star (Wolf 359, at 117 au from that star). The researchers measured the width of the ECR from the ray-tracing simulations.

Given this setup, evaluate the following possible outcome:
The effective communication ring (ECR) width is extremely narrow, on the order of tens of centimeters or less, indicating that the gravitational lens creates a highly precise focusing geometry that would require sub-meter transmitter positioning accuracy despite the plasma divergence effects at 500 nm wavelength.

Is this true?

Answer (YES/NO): YES